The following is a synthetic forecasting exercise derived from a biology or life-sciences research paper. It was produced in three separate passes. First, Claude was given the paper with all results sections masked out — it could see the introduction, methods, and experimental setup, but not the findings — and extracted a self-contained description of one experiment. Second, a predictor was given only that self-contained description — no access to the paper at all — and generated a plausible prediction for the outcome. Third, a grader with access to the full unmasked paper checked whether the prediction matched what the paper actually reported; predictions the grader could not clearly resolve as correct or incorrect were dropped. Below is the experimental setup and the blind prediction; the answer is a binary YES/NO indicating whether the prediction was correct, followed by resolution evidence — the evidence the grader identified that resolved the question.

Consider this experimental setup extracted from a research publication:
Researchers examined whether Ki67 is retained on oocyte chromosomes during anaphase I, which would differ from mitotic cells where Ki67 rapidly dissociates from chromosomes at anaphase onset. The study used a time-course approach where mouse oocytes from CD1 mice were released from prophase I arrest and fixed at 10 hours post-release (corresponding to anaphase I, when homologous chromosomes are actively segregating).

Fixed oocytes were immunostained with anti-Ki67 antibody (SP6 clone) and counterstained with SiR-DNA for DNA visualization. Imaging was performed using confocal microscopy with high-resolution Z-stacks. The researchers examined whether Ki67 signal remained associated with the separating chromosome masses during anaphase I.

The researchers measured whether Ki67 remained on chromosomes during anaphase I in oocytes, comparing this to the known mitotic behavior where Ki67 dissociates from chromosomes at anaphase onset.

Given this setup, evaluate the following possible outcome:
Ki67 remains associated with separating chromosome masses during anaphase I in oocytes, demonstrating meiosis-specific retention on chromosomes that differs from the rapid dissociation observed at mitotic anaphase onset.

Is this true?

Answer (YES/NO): YES